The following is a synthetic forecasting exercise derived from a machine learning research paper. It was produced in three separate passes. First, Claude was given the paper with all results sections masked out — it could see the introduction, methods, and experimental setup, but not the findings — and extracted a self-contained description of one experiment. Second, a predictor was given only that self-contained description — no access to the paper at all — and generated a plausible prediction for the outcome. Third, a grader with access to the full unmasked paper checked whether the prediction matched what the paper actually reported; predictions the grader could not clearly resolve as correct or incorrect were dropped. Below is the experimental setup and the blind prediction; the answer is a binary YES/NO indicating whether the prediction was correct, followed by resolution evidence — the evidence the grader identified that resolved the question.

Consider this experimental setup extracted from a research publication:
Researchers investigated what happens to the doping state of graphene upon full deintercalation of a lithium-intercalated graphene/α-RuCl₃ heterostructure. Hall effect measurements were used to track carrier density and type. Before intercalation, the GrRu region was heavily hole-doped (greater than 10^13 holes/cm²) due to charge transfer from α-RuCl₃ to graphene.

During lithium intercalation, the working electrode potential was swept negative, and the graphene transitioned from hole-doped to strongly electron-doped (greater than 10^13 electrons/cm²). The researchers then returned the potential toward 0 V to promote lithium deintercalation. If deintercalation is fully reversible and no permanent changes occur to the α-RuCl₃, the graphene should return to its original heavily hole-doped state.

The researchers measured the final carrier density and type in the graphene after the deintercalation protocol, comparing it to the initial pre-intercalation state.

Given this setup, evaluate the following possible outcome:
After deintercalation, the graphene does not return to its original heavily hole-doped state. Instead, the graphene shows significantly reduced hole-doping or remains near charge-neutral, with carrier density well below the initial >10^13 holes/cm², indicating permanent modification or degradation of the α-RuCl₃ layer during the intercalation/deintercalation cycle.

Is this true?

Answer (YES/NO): YES